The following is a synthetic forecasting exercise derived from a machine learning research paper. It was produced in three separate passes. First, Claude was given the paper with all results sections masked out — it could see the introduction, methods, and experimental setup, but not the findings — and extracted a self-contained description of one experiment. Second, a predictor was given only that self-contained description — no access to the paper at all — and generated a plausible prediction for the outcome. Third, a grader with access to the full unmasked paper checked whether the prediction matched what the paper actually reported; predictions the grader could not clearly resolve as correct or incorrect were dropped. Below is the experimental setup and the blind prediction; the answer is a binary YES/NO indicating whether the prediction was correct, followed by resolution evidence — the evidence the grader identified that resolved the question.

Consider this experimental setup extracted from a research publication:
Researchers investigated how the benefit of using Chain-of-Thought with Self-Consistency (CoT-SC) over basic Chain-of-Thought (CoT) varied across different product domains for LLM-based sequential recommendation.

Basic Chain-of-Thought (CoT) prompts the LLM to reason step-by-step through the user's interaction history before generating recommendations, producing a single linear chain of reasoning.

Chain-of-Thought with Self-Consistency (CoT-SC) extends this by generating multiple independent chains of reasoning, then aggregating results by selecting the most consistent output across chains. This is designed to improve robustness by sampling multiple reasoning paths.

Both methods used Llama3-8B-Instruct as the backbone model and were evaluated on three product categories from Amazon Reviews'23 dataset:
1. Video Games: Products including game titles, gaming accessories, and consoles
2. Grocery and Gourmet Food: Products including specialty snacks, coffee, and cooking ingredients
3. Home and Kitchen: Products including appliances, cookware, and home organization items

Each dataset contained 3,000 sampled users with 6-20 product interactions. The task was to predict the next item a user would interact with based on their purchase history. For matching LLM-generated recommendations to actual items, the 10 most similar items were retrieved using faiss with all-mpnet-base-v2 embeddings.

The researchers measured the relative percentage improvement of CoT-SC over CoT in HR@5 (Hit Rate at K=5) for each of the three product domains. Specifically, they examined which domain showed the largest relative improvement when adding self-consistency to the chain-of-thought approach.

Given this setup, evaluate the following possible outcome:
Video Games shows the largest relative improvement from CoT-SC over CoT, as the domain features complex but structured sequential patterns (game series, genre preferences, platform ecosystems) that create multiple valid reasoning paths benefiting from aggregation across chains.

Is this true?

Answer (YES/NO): NO